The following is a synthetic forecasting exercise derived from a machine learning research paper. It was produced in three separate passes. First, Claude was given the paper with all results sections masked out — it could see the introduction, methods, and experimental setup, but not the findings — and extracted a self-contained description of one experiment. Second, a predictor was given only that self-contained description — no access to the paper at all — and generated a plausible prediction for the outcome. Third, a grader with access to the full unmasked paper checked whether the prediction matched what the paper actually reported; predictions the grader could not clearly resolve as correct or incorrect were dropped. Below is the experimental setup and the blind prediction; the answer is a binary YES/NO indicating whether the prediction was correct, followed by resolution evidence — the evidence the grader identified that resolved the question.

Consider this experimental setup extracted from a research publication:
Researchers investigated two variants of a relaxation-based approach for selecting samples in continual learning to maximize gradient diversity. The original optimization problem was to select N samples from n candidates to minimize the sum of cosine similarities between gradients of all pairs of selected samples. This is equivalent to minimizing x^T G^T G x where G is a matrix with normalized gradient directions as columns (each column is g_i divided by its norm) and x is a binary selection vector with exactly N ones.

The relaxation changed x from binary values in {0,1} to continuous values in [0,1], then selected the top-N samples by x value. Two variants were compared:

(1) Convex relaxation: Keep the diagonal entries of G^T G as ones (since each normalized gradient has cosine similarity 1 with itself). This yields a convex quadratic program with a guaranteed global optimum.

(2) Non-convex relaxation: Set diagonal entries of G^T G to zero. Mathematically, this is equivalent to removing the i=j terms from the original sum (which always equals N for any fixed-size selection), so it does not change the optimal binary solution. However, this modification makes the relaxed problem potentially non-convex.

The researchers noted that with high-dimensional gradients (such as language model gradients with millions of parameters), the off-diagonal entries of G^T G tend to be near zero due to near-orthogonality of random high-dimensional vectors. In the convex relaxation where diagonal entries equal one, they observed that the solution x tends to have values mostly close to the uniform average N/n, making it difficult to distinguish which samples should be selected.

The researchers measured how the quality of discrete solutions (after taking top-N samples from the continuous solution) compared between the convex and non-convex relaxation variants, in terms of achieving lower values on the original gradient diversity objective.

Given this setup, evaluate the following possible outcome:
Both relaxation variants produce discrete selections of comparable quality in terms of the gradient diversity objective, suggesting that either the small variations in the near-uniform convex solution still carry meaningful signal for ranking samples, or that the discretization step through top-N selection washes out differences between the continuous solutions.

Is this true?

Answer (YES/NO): NO